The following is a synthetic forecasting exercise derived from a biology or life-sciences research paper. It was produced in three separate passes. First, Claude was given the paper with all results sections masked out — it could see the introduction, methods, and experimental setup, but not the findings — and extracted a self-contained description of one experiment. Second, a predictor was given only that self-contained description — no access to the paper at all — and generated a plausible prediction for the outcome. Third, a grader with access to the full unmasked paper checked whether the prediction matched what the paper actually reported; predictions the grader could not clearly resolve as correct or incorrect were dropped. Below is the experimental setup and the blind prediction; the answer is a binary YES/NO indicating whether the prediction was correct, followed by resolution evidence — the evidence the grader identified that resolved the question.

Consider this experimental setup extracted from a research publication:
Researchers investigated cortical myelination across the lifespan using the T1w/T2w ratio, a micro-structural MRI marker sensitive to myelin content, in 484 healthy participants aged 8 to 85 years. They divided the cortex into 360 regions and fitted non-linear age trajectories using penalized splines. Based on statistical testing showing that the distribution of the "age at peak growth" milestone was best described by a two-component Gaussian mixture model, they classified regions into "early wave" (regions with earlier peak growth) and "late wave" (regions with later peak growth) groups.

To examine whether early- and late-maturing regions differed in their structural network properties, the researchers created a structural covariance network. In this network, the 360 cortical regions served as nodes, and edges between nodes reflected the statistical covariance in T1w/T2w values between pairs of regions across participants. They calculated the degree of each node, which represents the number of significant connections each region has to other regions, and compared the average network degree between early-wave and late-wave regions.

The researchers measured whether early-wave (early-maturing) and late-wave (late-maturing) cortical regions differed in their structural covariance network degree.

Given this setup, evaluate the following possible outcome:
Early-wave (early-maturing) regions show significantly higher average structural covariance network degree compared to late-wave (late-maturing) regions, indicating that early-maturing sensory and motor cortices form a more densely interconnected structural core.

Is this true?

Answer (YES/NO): NO